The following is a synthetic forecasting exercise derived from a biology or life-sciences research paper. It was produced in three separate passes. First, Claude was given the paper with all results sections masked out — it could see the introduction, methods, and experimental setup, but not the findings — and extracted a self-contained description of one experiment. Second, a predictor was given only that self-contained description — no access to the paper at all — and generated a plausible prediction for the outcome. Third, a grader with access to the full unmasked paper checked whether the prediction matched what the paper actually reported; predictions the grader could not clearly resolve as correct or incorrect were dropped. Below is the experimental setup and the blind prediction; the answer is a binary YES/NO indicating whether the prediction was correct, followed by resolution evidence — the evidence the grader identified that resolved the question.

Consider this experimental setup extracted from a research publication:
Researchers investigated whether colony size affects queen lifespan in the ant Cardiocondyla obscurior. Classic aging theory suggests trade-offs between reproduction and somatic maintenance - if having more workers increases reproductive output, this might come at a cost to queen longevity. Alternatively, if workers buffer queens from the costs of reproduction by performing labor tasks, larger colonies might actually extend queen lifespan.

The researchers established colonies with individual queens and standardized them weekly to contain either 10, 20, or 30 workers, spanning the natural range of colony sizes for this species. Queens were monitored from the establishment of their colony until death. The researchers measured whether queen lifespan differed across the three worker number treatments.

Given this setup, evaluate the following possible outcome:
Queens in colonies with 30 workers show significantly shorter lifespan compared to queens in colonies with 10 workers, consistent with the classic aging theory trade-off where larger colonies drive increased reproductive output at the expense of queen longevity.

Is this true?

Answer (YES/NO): NO